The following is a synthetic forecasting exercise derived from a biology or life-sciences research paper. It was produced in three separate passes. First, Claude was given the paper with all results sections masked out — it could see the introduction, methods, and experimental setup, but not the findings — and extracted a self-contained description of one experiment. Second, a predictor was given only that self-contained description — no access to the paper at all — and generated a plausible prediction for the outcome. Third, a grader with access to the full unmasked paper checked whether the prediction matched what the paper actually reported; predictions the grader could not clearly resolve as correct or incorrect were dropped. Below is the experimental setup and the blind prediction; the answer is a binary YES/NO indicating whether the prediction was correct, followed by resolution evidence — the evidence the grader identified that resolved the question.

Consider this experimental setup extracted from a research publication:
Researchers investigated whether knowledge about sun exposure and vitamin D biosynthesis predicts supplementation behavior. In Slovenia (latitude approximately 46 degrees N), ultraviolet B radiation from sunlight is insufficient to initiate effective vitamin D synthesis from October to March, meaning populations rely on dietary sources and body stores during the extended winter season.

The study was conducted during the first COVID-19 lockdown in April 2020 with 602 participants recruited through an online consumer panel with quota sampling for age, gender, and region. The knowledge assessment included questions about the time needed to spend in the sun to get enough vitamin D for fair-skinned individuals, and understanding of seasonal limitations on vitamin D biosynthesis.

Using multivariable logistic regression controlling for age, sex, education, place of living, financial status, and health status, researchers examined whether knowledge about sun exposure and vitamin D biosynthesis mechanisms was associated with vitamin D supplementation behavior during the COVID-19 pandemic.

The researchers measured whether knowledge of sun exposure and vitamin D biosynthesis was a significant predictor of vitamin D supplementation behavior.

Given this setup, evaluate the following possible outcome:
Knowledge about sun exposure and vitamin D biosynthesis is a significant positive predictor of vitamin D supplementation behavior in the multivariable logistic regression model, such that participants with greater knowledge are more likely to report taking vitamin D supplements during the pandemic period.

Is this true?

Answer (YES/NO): NO